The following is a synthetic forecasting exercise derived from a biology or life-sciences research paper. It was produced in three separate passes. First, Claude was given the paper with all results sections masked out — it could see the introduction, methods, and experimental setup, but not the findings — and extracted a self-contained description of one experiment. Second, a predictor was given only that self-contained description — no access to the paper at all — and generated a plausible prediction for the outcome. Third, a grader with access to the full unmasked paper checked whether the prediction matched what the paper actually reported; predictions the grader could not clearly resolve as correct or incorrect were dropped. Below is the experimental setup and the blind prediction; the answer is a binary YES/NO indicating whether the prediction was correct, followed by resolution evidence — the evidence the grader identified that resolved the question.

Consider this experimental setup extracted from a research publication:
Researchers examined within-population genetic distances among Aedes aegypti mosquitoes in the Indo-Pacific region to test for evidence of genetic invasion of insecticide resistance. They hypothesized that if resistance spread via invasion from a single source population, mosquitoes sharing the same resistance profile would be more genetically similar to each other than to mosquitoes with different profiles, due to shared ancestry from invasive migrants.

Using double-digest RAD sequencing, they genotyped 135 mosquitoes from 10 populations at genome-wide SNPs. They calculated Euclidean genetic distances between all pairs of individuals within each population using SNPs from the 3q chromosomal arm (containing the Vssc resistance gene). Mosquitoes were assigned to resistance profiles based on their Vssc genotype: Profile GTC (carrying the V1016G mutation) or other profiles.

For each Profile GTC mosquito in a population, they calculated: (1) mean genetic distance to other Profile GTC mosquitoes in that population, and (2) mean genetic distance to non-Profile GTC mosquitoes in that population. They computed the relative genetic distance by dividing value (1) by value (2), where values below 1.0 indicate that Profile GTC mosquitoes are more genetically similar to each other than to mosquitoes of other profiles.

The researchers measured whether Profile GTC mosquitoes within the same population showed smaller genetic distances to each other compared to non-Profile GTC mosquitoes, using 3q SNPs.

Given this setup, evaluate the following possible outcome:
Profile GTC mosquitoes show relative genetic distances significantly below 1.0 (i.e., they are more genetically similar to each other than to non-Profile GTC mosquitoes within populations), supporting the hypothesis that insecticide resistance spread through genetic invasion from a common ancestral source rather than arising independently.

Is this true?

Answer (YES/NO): YES